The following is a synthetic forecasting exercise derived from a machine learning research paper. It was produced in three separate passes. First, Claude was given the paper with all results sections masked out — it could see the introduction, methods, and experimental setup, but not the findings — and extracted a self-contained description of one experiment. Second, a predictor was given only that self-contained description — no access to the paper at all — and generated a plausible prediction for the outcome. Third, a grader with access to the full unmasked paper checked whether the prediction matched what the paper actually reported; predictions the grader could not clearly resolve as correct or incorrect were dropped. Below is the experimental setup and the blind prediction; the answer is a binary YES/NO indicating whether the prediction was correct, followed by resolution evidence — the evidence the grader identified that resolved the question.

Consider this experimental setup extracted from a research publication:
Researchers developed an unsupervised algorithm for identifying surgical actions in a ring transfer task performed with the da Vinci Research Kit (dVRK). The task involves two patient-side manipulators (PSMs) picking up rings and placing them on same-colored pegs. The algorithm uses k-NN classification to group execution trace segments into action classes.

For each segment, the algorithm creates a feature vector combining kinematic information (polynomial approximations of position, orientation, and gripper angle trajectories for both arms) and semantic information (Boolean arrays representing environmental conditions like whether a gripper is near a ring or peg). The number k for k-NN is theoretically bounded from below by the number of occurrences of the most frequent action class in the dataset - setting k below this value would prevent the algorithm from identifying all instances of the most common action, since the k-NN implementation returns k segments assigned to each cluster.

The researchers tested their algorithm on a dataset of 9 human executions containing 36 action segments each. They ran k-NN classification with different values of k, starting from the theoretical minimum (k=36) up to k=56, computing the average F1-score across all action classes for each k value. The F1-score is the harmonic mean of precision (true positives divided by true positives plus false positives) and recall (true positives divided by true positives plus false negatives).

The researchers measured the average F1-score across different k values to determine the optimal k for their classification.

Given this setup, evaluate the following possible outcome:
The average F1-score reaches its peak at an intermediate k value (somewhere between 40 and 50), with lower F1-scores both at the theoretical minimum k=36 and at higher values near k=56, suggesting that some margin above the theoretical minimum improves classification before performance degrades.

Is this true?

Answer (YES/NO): NO